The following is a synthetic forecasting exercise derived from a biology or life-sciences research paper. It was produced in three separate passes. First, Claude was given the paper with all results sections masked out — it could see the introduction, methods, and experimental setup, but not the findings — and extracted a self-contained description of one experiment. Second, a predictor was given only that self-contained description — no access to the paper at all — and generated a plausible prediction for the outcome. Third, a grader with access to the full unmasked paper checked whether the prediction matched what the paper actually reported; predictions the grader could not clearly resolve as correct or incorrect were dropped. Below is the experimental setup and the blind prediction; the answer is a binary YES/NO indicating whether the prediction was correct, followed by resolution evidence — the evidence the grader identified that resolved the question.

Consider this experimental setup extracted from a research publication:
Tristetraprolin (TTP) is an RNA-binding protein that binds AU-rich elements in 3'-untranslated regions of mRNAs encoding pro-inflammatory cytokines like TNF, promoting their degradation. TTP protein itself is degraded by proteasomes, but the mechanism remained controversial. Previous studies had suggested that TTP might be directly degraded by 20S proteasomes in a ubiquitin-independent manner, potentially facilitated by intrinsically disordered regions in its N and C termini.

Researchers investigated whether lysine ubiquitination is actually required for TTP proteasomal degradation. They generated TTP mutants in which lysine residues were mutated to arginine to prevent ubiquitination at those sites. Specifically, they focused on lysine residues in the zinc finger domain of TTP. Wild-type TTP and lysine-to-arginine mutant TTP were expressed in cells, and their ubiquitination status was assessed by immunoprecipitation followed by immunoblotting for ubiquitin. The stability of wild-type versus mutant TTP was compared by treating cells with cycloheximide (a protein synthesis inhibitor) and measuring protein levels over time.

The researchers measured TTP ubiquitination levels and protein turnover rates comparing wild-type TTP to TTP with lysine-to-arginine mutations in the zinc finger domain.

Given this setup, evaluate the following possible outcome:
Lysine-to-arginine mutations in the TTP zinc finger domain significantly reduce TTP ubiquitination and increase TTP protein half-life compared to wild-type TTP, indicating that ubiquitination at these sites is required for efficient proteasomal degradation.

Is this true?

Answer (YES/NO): YES